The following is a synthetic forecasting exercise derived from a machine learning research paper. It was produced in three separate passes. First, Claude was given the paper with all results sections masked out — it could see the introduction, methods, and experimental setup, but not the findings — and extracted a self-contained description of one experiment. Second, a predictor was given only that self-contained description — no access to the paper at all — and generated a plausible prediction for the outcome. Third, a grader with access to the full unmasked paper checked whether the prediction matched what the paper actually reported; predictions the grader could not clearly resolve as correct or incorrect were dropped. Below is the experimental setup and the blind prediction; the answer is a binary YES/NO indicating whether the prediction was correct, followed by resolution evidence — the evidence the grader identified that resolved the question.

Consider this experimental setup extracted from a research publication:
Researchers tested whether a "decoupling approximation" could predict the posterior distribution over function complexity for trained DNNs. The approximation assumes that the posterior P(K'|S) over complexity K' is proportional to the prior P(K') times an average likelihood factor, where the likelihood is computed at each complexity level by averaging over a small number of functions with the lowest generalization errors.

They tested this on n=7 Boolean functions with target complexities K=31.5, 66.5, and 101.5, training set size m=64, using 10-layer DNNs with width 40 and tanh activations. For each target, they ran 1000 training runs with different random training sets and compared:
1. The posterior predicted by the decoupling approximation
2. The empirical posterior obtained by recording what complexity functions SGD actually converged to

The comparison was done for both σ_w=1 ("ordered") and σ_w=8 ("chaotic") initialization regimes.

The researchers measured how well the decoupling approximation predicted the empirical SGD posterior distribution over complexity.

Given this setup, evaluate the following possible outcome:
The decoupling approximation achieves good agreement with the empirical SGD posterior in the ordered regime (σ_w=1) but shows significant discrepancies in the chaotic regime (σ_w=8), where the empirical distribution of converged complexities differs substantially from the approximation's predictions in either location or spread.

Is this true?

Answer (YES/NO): NO